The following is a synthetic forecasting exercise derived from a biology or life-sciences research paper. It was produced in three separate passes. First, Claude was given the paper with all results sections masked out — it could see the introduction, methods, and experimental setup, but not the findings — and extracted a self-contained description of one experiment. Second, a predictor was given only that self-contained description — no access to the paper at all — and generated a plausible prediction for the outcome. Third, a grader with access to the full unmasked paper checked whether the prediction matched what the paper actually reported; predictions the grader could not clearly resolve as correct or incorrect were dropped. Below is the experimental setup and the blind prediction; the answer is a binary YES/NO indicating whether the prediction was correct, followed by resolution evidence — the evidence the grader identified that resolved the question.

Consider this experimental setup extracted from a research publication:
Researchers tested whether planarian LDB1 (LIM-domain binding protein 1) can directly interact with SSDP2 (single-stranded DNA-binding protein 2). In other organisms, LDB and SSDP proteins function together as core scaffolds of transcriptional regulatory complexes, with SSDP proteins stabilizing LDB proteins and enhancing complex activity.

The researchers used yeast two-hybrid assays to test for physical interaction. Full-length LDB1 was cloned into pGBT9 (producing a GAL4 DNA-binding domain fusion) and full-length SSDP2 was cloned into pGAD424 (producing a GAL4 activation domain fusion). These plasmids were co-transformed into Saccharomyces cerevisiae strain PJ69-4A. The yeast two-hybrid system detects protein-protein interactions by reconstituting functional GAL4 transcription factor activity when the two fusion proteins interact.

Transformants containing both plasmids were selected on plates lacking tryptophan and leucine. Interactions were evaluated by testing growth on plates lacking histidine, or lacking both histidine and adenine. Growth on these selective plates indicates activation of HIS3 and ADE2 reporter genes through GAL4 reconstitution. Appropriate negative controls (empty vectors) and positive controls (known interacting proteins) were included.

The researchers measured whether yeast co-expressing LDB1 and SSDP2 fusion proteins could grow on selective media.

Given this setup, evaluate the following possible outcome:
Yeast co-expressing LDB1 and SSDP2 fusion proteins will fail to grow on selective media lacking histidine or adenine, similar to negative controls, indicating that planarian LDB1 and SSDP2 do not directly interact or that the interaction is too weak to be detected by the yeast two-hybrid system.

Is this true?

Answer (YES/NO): NO